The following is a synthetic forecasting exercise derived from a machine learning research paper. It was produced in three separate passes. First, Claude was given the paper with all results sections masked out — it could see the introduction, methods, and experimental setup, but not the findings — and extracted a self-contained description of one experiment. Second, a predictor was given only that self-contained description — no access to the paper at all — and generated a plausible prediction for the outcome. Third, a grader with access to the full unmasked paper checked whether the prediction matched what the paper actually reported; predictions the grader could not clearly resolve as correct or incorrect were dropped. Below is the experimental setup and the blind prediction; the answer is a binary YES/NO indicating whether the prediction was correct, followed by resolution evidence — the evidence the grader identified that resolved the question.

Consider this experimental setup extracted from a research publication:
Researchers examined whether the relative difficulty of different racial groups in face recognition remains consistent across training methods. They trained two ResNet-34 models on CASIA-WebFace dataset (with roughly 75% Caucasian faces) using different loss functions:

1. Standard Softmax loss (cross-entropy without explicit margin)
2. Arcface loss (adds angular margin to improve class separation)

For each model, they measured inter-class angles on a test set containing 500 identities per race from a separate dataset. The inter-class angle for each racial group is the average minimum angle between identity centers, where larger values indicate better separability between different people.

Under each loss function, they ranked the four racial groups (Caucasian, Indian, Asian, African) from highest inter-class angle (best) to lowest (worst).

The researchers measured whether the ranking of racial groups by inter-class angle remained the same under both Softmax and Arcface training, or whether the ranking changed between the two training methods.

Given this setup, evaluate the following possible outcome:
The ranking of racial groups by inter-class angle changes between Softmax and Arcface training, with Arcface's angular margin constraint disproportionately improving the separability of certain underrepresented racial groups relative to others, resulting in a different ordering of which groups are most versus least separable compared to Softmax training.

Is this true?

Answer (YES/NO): NO